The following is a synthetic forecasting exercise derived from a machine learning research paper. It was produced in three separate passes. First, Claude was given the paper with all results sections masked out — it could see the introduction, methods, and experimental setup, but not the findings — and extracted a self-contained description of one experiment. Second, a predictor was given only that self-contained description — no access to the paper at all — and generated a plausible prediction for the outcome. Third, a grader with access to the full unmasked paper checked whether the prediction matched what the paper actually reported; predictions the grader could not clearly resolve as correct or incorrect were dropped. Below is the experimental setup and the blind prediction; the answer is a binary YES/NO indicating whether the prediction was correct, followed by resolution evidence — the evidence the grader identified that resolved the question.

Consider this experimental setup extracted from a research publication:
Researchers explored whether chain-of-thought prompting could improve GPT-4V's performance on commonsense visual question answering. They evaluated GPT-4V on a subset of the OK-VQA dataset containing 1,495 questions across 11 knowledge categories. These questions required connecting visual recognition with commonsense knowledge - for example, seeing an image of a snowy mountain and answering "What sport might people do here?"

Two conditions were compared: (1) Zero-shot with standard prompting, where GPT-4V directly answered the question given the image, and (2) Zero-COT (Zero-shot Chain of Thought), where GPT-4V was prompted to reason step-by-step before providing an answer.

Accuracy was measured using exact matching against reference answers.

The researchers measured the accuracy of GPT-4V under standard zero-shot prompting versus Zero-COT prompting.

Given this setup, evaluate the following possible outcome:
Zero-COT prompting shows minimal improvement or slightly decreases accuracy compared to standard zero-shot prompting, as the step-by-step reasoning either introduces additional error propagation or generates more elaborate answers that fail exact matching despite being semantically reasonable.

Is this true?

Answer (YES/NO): NO